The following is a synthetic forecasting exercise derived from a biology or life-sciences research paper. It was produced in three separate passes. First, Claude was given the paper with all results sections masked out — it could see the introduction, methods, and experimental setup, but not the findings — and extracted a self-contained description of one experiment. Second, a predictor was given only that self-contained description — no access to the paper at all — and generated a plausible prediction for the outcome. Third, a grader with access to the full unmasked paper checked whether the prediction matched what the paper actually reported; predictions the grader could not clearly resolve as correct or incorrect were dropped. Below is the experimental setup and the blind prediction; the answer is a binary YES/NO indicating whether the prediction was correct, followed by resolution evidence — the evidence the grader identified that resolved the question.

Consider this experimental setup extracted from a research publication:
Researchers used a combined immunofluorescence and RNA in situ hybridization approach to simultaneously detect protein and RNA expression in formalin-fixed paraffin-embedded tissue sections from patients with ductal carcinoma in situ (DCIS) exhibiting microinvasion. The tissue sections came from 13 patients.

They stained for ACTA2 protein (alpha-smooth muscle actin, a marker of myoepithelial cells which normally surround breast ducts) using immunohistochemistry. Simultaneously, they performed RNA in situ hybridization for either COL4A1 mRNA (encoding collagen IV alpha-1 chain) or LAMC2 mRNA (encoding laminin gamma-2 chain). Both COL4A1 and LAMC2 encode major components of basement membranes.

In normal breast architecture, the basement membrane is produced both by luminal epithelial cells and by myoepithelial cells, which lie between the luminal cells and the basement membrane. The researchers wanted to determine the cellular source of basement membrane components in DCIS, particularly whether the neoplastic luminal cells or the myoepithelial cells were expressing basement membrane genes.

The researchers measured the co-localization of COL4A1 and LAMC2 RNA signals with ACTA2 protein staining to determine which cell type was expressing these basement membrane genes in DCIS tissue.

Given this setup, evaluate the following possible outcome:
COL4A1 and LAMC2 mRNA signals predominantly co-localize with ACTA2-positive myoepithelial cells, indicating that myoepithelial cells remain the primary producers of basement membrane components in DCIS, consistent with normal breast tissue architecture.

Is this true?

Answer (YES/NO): NO